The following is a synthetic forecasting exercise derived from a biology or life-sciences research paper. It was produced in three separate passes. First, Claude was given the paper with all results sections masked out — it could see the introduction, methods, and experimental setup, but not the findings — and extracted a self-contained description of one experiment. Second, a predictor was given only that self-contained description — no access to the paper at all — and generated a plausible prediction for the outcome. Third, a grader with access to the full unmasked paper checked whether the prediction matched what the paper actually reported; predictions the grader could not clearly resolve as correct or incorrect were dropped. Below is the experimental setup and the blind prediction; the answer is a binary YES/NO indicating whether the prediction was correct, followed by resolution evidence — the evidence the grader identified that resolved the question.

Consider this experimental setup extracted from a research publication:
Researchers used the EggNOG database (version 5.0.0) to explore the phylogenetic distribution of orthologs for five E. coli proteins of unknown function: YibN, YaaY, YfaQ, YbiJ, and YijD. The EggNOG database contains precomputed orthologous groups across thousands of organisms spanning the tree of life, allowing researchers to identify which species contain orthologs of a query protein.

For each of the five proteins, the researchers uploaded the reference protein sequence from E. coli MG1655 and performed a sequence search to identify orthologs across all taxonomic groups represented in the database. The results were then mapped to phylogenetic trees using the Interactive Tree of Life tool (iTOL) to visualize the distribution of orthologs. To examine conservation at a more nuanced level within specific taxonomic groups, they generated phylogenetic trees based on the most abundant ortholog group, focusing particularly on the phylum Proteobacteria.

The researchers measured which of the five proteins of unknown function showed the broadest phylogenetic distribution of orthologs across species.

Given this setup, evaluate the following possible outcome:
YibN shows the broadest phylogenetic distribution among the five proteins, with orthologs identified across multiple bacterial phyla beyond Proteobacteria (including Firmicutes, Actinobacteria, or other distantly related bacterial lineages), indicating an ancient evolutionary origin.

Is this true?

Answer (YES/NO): YES